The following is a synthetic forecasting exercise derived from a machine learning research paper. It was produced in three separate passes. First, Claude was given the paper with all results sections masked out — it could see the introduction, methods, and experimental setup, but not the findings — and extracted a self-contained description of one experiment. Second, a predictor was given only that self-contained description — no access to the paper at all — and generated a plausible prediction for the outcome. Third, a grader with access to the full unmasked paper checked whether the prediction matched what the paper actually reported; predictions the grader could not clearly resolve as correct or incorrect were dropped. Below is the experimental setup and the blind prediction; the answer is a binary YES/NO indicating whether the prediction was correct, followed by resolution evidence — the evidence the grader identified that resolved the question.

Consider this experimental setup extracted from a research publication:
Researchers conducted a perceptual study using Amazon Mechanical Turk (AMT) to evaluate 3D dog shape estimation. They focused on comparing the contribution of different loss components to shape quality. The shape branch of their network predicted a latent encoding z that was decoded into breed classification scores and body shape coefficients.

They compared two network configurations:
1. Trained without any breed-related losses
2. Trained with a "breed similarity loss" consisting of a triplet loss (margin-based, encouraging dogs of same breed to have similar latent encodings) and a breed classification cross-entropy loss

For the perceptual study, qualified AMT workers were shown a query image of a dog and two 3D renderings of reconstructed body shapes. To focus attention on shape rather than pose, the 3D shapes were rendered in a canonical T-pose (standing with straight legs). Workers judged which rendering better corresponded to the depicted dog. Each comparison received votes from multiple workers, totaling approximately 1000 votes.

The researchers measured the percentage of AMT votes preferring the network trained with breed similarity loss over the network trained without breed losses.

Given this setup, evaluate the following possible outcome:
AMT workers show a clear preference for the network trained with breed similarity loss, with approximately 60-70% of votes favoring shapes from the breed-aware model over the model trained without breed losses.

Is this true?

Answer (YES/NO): YES